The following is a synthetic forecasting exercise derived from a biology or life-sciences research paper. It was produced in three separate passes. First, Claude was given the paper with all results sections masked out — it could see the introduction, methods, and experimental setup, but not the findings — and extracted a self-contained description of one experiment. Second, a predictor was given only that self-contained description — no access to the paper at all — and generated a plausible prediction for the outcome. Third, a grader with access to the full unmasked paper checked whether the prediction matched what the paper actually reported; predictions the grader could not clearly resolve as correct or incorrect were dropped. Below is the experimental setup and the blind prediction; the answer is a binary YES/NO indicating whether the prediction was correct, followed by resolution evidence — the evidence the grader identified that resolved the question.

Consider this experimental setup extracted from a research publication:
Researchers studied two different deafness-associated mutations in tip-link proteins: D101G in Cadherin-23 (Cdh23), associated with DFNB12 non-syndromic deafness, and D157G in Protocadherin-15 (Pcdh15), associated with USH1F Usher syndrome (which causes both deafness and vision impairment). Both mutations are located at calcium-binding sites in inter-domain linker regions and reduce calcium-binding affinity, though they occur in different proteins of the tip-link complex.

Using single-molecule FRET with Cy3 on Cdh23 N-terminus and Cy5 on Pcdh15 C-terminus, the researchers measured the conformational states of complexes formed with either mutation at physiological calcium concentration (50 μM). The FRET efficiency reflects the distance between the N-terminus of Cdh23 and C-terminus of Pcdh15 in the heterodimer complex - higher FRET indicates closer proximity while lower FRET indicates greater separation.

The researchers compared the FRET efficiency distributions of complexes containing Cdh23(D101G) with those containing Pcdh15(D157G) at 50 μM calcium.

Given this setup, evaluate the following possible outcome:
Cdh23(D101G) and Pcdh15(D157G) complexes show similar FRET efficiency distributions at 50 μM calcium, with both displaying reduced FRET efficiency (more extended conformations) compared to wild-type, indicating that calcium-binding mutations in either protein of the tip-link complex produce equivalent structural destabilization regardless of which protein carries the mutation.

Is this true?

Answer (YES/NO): NO